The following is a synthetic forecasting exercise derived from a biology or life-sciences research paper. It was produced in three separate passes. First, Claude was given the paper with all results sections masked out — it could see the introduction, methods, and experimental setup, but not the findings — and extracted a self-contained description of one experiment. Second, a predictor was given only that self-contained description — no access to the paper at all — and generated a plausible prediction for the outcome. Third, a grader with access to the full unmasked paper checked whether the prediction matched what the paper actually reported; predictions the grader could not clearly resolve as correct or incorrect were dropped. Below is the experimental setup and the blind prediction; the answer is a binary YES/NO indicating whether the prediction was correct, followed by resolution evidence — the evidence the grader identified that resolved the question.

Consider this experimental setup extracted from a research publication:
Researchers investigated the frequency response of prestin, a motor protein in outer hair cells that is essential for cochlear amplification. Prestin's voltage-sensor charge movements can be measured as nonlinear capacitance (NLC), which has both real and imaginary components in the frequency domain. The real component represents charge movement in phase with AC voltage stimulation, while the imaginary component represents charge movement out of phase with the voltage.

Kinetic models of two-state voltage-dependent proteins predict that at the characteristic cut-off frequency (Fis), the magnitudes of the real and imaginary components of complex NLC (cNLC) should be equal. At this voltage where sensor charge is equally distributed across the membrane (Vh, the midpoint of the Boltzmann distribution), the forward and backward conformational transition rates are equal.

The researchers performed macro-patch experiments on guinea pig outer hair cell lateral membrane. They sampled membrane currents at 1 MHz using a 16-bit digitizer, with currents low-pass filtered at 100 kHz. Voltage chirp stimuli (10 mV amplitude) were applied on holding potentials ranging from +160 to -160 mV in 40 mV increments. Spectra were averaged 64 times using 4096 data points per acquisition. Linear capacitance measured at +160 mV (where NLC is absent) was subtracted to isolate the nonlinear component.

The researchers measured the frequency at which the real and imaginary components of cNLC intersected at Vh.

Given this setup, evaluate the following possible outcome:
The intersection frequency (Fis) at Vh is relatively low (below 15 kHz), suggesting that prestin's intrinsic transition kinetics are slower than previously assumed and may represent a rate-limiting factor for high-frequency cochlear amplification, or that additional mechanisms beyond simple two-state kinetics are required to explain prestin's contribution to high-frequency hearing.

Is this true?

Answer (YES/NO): NO